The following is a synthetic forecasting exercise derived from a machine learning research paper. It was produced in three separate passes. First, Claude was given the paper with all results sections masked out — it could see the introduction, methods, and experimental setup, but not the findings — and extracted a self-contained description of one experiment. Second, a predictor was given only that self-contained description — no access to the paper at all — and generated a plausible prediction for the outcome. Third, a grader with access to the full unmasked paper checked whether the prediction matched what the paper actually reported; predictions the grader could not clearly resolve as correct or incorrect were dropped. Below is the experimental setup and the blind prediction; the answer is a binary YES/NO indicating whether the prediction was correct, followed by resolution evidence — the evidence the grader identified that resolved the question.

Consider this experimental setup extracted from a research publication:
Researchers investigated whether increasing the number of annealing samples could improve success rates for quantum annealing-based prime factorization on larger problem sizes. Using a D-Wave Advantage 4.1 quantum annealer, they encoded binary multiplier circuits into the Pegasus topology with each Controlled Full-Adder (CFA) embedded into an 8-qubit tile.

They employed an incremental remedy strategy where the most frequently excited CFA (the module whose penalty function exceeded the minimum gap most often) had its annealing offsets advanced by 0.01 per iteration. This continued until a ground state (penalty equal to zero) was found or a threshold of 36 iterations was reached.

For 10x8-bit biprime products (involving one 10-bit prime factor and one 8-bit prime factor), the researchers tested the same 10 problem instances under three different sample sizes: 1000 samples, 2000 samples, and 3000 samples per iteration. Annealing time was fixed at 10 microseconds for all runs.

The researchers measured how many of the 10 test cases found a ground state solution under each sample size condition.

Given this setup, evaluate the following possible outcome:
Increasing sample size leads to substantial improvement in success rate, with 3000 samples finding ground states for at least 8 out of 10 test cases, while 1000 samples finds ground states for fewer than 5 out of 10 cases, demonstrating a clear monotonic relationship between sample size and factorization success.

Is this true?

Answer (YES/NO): NO